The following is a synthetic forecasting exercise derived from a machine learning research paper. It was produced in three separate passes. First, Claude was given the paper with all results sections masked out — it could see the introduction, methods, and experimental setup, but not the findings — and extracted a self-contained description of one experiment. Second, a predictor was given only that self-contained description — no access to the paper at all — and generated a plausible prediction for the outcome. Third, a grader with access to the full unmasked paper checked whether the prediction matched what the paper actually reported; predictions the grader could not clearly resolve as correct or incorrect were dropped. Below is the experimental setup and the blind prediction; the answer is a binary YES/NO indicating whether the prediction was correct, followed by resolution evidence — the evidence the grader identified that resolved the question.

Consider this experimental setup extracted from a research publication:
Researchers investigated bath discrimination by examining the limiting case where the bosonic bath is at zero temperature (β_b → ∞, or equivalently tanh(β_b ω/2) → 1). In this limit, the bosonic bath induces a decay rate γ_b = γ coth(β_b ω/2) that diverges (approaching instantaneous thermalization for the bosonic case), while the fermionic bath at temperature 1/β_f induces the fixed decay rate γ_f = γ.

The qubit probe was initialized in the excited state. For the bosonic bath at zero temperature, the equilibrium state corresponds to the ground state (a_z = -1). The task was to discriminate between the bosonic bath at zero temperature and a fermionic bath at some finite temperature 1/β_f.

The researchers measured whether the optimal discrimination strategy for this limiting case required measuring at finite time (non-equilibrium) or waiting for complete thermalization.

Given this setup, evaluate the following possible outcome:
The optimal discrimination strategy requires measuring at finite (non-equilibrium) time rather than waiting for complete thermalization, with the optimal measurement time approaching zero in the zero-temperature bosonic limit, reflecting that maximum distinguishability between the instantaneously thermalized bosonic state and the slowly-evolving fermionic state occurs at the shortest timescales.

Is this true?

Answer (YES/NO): NO